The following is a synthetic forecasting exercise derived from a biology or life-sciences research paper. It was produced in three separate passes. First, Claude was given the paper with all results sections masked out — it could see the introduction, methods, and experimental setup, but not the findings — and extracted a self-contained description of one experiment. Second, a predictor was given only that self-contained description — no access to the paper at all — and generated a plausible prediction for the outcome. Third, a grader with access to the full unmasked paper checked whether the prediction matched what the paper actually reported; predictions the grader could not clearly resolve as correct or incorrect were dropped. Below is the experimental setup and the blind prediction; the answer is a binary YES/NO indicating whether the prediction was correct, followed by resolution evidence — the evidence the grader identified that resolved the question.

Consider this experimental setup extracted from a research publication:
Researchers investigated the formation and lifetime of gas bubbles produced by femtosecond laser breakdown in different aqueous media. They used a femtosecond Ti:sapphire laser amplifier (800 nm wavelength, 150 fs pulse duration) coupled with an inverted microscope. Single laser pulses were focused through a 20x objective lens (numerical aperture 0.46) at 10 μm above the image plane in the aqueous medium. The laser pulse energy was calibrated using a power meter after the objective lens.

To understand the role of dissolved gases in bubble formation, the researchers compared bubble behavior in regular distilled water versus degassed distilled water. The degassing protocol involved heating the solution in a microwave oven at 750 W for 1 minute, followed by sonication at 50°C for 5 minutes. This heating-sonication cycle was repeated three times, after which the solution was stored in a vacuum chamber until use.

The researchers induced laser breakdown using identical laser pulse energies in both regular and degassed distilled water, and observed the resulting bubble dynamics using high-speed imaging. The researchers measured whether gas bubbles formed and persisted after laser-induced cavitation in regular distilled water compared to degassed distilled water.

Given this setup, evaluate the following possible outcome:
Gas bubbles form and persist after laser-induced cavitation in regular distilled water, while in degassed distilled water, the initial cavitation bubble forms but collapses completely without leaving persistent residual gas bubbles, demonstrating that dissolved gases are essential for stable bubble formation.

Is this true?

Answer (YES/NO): YES